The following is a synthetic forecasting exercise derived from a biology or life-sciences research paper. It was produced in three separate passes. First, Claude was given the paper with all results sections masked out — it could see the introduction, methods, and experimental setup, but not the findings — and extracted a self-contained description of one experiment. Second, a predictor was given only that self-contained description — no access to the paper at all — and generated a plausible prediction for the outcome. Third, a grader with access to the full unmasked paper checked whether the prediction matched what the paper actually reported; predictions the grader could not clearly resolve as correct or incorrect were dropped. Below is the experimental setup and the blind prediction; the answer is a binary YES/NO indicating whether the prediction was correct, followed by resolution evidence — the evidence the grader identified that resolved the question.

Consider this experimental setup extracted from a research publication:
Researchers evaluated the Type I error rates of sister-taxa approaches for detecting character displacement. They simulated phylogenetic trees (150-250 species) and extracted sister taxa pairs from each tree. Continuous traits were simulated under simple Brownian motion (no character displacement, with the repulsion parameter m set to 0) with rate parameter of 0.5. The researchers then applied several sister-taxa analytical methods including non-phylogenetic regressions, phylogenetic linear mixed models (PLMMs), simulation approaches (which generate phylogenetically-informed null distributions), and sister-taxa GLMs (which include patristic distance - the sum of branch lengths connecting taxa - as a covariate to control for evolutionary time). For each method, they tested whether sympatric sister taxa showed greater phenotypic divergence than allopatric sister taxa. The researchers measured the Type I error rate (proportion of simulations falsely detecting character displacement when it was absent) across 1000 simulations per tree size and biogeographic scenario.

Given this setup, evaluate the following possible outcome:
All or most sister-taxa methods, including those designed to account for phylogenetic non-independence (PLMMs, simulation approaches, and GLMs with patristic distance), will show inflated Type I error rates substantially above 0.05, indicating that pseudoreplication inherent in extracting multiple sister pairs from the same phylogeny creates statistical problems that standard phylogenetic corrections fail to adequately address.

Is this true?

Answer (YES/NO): NO